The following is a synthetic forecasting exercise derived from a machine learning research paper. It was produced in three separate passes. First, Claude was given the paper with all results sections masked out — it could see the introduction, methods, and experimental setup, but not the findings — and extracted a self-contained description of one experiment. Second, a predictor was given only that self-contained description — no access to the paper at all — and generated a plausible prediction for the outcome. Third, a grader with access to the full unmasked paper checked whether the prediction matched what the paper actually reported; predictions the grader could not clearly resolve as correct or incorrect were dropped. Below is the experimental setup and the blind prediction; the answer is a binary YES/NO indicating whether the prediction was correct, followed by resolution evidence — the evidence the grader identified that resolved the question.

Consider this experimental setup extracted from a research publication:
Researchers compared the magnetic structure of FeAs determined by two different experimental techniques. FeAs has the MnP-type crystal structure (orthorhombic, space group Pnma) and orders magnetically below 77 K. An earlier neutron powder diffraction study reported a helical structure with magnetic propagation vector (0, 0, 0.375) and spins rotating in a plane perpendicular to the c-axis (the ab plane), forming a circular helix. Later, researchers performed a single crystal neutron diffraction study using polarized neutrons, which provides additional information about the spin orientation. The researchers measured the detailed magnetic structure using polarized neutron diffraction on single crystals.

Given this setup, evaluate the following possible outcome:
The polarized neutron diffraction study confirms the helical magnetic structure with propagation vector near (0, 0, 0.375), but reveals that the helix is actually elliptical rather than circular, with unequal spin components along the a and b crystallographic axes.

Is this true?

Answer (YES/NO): YES